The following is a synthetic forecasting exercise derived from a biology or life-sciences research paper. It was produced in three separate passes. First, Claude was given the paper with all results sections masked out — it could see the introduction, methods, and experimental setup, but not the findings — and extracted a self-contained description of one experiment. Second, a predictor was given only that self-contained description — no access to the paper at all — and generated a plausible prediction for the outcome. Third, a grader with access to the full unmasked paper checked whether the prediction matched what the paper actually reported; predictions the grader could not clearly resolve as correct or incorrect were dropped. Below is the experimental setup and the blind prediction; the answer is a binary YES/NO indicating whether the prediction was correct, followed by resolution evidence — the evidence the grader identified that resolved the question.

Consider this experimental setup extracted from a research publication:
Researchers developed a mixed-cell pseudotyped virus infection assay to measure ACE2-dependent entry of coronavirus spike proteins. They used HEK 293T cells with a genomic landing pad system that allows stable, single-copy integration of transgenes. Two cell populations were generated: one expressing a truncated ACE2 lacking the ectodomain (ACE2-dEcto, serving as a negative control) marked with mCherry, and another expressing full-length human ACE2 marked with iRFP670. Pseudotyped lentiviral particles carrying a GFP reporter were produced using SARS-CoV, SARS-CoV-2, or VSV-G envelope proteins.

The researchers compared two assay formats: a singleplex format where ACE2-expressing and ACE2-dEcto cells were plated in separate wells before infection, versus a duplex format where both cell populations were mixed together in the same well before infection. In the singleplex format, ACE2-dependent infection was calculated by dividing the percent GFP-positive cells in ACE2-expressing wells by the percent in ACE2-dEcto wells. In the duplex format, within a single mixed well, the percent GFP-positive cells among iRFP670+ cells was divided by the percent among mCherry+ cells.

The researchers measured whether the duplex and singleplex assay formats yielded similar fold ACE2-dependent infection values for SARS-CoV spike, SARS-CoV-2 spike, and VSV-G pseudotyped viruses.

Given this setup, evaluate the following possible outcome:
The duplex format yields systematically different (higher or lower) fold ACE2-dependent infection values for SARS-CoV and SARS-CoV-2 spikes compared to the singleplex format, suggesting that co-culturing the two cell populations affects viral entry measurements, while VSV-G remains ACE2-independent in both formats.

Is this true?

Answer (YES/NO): NO